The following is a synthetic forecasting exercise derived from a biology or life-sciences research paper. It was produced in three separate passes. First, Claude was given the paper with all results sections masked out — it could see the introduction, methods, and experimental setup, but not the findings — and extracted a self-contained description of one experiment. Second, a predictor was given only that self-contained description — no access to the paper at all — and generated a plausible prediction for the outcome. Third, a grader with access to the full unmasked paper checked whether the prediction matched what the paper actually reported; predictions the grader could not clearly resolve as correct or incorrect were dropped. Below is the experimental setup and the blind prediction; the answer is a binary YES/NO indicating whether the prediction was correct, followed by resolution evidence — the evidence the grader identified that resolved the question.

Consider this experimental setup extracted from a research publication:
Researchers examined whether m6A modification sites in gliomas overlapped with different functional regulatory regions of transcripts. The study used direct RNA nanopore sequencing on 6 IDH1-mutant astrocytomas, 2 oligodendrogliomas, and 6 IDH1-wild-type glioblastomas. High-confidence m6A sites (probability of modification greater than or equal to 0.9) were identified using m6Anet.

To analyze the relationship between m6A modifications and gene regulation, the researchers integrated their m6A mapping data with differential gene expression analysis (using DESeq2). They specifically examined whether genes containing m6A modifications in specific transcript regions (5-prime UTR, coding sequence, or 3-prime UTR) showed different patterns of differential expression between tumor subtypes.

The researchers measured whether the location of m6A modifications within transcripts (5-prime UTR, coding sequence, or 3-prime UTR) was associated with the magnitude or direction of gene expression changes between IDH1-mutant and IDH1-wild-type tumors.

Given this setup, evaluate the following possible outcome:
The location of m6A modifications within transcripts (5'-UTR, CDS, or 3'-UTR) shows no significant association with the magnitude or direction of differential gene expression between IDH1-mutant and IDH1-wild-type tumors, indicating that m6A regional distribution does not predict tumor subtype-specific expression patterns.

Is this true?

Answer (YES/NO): NO